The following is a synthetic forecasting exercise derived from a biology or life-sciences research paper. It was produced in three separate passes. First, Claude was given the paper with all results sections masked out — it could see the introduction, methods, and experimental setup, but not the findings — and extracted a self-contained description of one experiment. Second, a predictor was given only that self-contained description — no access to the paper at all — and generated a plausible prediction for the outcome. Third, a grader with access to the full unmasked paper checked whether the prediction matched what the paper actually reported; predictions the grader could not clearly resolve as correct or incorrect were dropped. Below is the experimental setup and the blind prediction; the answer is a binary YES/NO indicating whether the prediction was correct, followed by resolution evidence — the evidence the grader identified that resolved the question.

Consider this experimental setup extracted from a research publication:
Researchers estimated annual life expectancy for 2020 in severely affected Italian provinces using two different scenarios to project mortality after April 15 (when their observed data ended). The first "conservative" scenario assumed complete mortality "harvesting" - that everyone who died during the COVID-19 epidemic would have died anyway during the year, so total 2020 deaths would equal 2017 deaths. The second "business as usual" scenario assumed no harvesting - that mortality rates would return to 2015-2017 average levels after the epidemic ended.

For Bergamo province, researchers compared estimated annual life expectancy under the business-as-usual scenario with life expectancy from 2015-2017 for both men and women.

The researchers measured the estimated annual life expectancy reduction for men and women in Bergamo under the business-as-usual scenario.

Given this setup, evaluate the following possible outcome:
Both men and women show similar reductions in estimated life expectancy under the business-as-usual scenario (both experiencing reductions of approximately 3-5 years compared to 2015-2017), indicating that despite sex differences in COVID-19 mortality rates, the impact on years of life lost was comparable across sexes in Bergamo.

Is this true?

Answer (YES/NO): NO